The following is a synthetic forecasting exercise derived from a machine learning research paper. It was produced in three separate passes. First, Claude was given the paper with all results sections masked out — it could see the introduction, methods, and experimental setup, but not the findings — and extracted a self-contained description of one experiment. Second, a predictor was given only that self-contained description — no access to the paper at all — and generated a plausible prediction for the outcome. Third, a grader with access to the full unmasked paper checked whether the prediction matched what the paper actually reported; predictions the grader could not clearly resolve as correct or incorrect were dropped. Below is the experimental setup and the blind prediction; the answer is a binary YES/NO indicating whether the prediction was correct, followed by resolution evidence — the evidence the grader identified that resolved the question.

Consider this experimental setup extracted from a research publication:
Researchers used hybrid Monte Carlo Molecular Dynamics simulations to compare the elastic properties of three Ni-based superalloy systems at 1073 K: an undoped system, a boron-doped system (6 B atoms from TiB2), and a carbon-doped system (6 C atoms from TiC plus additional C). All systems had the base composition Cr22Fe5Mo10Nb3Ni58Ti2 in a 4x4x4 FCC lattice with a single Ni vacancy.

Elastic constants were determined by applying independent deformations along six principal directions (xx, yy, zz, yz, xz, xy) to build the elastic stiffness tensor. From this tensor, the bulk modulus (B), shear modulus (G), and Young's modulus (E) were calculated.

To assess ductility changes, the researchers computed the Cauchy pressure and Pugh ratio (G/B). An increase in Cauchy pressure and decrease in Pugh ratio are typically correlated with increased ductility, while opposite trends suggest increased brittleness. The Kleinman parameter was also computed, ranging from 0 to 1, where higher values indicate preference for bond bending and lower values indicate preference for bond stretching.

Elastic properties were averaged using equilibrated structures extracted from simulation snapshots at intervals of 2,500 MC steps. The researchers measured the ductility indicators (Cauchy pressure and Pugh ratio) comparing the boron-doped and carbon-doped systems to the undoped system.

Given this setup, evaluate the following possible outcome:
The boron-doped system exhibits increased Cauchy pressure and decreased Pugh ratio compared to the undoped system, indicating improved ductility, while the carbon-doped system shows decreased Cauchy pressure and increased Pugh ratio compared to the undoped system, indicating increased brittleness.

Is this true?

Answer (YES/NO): NO